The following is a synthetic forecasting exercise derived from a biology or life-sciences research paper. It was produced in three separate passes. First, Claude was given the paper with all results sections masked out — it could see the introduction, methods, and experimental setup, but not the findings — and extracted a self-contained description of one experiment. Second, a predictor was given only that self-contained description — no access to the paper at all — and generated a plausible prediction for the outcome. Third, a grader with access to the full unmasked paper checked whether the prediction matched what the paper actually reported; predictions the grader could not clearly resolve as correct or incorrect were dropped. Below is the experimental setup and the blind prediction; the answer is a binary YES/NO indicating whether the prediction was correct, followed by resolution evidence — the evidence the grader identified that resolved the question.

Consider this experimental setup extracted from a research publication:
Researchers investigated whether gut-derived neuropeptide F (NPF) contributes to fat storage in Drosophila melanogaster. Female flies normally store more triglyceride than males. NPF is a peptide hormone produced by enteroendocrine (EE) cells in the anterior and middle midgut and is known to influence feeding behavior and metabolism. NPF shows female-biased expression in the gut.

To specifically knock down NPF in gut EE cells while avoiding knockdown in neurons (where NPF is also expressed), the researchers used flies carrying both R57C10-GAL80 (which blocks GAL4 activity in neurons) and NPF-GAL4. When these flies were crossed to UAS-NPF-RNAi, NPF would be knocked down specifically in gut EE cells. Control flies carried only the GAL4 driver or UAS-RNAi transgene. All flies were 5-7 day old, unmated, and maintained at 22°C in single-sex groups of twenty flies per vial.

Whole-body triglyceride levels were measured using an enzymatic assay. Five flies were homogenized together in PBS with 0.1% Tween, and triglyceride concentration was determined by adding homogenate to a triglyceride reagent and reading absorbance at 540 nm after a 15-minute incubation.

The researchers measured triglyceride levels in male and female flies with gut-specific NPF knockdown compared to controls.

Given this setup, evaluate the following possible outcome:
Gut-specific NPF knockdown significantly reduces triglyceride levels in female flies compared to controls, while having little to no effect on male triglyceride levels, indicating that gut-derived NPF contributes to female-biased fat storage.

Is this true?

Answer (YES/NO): NO